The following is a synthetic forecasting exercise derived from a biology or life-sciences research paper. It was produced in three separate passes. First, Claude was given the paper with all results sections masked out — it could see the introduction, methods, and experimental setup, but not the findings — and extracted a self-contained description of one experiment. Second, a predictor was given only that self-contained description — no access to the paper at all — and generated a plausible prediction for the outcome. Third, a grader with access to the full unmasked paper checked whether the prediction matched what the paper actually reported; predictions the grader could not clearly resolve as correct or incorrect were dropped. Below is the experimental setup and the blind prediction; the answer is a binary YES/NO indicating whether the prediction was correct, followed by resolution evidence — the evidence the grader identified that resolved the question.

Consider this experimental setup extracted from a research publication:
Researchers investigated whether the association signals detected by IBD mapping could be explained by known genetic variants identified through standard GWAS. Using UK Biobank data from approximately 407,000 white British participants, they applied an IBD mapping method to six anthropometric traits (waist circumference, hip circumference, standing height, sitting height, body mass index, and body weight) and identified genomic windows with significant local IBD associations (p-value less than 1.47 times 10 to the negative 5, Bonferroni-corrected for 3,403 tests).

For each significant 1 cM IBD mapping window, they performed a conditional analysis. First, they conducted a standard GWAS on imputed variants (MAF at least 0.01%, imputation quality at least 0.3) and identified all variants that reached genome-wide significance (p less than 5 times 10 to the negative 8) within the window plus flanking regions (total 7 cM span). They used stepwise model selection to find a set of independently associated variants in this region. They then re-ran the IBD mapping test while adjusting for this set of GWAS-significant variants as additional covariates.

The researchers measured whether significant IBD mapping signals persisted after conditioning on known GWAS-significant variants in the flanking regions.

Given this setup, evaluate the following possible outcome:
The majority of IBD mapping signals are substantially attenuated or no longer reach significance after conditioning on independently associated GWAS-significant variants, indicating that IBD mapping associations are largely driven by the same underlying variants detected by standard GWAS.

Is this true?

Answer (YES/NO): NO